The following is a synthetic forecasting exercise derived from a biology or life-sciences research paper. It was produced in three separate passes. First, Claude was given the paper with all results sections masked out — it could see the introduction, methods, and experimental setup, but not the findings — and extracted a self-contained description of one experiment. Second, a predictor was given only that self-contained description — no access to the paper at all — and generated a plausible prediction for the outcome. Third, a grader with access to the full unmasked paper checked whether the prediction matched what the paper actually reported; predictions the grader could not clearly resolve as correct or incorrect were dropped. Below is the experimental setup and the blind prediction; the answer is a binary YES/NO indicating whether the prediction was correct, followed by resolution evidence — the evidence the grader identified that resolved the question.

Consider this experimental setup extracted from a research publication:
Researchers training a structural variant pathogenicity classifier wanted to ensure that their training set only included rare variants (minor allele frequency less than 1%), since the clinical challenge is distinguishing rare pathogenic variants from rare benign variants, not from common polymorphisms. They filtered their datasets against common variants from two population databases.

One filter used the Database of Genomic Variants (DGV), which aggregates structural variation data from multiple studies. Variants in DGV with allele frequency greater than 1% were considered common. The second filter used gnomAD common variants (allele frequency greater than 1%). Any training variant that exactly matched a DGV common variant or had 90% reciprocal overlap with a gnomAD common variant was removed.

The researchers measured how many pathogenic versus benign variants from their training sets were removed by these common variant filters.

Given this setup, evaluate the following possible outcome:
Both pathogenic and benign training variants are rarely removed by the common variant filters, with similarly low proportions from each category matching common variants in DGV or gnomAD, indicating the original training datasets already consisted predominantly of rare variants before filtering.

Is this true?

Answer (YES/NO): NO